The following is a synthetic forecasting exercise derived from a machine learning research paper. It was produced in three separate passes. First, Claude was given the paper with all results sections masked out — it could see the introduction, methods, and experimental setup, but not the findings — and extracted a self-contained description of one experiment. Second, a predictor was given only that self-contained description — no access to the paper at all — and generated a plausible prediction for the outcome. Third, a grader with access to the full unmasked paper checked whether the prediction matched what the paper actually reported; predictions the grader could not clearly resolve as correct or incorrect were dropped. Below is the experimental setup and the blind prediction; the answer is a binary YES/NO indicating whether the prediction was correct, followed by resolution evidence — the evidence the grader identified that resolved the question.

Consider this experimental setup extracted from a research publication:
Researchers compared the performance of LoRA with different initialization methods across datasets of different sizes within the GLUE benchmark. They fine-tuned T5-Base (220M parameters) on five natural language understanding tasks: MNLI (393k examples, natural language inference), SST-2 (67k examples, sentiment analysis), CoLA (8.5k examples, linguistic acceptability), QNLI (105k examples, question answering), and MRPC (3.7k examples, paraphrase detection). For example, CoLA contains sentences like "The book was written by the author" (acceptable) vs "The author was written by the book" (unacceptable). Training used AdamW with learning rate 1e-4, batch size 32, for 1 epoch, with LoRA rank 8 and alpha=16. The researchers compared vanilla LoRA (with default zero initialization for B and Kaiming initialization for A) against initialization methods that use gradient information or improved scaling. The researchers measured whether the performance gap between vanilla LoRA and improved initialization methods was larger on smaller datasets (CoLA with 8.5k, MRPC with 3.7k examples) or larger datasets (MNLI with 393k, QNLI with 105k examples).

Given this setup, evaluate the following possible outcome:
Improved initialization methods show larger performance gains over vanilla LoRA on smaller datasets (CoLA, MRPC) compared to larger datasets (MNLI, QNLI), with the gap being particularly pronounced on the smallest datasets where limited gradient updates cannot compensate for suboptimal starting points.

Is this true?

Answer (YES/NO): YES